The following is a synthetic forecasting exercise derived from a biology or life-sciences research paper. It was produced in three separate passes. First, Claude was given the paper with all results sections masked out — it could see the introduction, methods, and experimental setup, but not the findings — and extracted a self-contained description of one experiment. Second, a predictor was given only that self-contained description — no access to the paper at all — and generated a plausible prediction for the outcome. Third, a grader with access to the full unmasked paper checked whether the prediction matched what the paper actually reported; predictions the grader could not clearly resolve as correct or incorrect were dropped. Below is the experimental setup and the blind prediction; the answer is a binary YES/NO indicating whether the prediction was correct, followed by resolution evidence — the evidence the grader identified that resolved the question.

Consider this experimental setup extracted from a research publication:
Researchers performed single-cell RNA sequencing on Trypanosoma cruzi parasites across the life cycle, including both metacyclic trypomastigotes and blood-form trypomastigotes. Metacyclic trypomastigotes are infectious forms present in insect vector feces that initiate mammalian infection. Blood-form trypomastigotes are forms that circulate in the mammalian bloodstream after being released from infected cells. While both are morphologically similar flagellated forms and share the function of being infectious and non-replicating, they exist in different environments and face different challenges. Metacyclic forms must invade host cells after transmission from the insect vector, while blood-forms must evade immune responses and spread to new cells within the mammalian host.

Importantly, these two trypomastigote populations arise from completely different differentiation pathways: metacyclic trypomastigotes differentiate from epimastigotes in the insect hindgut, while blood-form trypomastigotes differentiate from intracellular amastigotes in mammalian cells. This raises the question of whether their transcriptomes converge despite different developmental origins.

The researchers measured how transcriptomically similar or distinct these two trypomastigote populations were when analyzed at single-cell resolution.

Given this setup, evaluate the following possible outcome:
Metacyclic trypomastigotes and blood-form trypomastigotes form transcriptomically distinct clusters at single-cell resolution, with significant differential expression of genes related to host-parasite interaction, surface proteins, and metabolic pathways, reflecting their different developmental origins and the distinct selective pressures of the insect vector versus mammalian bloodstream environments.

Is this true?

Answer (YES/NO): YES